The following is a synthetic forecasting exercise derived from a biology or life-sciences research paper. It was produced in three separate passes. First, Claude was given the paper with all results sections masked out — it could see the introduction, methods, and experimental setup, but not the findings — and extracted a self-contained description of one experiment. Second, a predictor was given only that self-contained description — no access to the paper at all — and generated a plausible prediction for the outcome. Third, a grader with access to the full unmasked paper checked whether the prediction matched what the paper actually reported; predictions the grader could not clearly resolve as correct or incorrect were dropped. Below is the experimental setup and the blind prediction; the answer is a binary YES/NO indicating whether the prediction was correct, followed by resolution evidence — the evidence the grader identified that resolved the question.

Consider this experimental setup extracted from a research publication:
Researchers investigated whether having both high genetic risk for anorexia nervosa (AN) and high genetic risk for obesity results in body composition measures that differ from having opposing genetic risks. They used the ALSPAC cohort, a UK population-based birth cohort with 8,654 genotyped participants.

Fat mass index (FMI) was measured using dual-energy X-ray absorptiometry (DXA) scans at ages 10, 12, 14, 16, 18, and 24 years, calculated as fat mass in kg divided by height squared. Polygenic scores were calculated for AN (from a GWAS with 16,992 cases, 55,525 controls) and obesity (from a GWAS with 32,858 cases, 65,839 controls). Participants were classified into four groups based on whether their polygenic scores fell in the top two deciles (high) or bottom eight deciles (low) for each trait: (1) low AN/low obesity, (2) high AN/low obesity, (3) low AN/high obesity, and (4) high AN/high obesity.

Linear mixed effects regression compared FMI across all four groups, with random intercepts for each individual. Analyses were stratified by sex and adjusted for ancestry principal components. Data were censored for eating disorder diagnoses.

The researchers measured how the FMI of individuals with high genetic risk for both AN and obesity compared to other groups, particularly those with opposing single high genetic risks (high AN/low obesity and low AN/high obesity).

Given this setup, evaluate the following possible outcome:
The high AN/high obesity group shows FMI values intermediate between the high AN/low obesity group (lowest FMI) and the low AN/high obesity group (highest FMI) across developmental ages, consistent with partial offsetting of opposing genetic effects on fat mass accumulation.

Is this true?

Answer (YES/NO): NO